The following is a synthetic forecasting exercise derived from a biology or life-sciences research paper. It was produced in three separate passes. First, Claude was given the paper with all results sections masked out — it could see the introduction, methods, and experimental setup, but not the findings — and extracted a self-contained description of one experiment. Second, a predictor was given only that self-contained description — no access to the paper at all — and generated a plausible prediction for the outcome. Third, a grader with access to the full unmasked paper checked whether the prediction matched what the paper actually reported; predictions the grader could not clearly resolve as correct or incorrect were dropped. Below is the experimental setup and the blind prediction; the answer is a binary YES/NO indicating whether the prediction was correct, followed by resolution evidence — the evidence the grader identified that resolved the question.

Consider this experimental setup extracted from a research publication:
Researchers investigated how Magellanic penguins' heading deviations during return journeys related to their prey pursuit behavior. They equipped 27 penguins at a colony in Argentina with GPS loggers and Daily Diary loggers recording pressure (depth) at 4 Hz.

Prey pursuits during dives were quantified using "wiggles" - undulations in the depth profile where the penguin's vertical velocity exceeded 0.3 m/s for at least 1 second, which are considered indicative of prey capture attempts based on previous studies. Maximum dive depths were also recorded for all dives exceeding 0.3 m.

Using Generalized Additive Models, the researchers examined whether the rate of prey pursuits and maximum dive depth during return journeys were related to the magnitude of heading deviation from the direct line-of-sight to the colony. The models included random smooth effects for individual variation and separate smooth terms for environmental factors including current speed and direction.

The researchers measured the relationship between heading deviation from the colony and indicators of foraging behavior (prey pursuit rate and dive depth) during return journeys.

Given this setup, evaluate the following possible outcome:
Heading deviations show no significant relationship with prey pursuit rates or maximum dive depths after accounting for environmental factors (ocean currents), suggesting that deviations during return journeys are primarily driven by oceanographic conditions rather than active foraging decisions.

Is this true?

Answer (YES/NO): NO